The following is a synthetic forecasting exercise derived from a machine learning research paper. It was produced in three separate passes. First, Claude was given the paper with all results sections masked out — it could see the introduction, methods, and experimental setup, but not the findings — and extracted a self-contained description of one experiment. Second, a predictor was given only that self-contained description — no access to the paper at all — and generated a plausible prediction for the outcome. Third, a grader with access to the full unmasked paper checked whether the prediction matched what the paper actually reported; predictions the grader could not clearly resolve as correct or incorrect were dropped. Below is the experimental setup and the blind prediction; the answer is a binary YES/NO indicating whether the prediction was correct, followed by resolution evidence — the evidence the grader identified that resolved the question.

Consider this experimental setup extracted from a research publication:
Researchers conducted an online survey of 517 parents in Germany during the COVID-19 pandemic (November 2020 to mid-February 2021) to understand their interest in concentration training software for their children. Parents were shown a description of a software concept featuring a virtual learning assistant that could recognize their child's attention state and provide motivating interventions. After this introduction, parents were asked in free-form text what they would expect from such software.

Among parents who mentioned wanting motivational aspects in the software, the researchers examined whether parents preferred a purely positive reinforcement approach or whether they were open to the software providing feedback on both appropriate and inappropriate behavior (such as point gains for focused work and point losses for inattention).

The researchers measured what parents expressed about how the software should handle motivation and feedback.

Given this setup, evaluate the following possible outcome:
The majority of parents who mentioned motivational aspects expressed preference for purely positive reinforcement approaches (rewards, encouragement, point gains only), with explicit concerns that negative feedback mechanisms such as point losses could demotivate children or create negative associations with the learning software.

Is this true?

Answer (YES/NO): NO